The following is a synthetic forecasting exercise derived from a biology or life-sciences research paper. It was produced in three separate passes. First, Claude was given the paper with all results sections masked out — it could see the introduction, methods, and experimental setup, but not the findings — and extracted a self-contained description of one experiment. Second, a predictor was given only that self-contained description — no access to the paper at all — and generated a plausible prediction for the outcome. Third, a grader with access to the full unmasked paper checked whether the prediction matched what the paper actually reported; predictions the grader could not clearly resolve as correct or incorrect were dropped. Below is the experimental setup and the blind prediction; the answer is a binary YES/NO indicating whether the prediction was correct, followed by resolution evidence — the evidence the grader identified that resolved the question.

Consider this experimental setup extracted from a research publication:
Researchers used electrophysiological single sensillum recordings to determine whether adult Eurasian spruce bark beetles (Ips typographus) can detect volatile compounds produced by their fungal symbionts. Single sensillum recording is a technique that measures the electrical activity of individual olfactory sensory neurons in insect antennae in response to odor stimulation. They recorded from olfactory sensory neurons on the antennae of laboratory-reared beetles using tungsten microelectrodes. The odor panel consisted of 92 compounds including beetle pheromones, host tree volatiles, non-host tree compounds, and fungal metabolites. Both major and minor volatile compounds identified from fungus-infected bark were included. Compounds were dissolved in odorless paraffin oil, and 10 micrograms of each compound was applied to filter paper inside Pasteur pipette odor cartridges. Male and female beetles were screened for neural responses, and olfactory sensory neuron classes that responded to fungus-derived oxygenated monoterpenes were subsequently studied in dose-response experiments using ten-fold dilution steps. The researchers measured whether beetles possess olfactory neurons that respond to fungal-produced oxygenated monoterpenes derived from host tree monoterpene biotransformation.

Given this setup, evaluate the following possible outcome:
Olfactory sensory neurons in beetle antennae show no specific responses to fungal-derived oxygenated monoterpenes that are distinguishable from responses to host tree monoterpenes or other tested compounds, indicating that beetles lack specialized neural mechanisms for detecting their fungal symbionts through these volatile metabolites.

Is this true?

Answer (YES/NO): NO